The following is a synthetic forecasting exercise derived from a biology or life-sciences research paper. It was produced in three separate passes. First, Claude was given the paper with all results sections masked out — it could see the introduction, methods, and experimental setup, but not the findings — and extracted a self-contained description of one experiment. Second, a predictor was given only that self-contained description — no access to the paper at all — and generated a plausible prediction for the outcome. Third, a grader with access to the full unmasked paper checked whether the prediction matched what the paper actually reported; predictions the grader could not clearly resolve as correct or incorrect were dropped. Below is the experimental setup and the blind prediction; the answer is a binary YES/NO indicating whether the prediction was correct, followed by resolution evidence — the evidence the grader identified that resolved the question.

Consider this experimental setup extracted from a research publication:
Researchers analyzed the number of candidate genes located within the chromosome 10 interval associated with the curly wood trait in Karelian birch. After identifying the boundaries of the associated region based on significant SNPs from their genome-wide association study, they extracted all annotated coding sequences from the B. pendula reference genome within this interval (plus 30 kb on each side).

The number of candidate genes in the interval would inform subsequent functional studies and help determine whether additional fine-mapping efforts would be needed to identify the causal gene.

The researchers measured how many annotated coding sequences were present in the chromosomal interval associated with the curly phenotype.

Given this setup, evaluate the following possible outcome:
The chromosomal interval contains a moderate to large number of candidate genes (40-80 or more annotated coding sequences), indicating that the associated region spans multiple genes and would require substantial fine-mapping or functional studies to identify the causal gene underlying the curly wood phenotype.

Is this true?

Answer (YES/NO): YES